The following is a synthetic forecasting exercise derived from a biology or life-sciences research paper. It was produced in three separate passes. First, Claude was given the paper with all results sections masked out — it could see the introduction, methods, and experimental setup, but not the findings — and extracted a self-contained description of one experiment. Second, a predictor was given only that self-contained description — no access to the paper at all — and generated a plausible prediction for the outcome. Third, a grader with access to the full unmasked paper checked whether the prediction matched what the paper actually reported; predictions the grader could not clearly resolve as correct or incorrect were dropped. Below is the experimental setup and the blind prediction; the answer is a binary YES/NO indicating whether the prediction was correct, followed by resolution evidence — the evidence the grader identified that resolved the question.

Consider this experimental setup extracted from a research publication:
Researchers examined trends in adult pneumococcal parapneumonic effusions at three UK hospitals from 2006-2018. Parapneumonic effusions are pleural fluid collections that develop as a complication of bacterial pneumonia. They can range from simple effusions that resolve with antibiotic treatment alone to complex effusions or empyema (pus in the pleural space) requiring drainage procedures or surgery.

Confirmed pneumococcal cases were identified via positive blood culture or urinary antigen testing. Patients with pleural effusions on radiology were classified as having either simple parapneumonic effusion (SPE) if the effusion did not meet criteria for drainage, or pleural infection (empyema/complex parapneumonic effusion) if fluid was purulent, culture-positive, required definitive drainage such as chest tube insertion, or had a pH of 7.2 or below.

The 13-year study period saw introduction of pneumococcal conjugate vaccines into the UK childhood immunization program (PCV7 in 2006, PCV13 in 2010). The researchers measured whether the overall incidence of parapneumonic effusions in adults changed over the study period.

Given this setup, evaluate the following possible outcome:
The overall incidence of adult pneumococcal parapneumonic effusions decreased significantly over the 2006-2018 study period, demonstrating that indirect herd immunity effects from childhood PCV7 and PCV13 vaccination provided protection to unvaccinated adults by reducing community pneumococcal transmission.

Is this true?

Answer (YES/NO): NO